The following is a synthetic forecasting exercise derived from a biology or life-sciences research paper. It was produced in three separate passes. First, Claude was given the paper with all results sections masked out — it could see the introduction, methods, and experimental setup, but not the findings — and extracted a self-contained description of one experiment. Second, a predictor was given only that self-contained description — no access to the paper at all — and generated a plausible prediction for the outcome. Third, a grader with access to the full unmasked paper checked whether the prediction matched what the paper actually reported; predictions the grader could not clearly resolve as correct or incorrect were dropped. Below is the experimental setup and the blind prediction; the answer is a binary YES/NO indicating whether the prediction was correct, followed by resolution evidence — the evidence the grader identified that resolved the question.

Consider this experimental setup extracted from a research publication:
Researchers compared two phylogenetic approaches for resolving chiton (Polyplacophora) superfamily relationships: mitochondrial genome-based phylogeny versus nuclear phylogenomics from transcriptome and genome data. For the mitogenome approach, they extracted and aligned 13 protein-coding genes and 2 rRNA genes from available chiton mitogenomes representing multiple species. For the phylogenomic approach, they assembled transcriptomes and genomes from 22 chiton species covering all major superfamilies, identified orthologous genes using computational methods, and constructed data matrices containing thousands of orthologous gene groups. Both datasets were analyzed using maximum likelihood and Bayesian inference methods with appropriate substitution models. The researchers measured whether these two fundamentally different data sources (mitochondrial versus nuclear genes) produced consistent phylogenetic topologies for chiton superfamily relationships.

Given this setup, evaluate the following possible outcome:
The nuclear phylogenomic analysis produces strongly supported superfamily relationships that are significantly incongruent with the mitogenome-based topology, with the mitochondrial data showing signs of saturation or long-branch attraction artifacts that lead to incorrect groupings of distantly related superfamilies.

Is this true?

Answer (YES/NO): NO